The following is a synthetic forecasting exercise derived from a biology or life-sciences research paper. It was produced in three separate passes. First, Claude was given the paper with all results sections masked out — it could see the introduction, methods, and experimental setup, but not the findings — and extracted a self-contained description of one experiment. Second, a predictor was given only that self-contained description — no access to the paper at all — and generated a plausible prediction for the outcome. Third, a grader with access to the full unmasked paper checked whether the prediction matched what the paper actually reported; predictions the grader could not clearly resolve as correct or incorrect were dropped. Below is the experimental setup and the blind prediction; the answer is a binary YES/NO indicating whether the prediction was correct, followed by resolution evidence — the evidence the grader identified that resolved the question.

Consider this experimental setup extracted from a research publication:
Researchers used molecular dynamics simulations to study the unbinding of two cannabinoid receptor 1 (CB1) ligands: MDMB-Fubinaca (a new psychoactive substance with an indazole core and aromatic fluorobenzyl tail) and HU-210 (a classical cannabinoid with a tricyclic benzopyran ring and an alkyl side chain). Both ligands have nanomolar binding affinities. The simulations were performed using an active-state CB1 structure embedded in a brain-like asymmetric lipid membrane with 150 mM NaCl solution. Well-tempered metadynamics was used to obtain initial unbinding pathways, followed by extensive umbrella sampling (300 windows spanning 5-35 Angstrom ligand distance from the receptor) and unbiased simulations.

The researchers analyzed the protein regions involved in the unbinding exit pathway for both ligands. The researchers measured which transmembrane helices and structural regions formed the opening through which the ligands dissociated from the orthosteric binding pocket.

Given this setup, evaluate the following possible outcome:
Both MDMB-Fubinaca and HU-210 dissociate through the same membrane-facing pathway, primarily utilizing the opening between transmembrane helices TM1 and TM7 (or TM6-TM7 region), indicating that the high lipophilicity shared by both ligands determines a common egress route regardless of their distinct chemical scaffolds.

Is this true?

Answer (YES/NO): NO